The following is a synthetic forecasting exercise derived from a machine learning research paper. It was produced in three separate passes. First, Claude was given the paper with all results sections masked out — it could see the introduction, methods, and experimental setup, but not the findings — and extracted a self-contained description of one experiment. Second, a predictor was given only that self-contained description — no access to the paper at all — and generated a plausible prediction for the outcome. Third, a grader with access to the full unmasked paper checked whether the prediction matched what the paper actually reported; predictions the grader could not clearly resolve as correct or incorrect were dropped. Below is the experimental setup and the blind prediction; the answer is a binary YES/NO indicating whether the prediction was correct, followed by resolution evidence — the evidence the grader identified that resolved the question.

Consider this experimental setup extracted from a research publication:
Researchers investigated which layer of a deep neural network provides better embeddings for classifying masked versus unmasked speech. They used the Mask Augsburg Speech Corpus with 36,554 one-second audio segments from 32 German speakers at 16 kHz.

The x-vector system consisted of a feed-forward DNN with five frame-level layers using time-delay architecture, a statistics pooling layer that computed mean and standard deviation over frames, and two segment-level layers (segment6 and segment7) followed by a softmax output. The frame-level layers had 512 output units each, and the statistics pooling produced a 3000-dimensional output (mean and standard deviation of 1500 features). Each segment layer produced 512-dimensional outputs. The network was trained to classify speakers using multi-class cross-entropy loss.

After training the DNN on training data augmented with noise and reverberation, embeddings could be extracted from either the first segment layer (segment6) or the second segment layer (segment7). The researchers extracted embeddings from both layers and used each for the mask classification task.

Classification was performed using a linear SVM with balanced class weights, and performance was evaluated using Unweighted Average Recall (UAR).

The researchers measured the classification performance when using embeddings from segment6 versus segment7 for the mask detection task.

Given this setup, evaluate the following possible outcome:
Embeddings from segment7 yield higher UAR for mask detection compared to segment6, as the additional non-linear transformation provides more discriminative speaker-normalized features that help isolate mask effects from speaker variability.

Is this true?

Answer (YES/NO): NO